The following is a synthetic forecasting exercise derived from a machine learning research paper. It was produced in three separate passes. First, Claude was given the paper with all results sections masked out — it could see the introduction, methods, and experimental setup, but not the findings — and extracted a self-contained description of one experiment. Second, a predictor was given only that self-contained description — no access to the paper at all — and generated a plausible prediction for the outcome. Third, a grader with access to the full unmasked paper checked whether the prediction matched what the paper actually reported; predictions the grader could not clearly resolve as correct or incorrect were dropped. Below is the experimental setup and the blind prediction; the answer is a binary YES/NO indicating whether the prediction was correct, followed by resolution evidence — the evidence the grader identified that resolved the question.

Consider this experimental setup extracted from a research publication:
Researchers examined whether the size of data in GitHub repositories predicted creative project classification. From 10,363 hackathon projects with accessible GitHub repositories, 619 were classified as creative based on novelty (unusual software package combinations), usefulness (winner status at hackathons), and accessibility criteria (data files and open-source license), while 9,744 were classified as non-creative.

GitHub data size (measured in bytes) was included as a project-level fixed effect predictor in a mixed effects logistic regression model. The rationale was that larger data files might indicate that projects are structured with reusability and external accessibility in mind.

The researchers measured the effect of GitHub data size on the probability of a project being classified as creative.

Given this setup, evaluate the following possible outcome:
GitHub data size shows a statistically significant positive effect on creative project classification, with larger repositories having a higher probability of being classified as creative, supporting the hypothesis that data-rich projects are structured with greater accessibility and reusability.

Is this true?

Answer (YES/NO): YES